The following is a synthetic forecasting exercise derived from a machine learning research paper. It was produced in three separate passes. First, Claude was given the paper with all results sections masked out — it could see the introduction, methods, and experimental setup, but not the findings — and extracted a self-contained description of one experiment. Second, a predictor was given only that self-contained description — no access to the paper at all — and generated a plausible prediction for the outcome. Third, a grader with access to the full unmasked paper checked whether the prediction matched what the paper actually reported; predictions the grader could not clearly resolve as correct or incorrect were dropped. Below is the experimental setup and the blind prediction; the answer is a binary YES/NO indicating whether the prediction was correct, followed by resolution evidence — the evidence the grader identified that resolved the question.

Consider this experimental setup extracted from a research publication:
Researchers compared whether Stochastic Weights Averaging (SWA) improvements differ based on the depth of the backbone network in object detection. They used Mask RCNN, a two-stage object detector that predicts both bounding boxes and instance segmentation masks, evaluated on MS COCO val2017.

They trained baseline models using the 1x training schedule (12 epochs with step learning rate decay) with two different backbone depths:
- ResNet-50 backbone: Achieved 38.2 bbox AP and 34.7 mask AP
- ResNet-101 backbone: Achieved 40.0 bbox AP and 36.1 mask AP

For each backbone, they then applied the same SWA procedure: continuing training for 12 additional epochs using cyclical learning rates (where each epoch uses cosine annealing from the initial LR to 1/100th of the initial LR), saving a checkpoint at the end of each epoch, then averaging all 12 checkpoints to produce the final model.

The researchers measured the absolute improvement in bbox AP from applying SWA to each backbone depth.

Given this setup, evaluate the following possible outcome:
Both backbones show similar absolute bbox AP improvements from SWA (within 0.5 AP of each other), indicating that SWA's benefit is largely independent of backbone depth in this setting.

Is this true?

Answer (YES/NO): YES